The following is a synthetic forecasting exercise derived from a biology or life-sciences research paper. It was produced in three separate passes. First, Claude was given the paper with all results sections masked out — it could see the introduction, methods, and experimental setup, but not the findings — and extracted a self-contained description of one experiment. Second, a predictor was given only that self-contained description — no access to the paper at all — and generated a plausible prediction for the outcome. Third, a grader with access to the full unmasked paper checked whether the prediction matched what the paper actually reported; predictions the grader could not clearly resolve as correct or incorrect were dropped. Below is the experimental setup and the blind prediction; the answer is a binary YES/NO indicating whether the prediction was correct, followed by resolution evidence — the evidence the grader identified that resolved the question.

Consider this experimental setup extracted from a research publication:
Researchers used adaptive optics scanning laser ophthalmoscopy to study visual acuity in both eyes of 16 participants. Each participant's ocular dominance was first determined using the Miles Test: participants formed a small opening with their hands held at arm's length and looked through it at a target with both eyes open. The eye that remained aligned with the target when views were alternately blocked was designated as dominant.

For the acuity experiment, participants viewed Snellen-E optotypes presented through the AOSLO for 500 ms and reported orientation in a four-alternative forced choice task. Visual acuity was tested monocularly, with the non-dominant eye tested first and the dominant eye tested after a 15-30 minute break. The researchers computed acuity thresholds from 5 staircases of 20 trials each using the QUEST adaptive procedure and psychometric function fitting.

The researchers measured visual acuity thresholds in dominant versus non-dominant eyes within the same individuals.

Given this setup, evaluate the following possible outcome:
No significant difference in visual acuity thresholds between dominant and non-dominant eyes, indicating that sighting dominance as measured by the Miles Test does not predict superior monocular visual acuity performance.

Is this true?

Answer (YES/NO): NO